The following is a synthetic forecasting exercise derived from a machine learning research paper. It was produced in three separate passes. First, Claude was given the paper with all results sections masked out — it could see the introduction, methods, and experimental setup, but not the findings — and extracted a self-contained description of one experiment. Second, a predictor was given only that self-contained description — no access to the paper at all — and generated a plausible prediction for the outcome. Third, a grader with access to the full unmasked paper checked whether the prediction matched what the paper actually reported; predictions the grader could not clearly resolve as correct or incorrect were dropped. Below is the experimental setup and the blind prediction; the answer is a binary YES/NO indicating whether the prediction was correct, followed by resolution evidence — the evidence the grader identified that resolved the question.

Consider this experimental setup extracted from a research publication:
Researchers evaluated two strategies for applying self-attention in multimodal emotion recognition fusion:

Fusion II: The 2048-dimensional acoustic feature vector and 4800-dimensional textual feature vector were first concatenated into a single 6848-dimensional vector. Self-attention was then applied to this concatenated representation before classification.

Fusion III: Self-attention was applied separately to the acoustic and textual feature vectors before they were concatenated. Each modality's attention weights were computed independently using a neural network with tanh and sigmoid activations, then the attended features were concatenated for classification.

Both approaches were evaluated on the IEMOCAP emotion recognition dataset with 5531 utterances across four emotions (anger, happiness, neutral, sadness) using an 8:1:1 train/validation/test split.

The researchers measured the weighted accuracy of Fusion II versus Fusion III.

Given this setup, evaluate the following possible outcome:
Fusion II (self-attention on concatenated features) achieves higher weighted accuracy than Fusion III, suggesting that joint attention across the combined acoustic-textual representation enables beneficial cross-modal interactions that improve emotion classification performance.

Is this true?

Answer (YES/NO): NO